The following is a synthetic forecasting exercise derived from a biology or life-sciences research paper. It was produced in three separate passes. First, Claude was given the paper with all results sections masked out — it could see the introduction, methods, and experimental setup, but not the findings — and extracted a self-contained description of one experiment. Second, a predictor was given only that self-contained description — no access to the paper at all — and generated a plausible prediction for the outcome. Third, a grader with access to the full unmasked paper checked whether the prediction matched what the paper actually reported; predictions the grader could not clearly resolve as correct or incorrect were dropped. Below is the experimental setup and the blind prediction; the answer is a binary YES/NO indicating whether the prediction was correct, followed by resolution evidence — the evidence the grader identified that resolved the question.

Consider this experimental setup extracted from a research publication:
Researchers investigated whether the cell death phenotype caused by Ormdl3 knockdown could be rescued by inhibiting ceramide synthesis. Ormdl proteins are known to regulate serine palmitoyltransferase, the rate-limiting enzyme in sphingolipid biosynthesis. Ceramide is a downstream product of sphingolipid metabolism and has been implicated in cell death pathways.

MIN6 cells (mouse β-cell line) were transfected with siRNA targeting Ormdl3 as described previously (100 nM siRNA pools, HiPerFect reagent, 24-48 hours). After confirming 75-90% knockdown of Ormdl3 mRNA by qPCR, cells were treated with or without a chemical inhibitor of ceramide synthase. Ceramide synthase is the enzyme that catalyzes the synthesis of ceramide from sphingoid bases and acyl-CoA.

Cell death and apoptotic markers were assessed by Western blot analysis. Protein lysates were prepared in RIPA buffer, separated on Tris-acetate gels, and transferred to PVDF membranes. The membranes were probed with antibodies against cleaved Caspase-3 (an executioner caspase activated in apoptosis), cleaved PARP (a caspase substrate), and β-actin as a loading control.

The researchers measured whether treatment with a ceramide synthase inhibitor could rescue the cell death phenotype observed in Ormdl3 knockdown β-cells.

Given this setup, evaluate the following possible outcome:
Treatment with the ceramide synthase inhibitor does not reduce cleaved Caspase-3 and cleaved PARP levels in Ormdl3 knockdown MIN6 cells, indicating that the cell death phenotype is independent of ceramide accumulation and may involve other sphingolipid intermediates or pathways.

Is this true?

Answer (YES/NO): NO